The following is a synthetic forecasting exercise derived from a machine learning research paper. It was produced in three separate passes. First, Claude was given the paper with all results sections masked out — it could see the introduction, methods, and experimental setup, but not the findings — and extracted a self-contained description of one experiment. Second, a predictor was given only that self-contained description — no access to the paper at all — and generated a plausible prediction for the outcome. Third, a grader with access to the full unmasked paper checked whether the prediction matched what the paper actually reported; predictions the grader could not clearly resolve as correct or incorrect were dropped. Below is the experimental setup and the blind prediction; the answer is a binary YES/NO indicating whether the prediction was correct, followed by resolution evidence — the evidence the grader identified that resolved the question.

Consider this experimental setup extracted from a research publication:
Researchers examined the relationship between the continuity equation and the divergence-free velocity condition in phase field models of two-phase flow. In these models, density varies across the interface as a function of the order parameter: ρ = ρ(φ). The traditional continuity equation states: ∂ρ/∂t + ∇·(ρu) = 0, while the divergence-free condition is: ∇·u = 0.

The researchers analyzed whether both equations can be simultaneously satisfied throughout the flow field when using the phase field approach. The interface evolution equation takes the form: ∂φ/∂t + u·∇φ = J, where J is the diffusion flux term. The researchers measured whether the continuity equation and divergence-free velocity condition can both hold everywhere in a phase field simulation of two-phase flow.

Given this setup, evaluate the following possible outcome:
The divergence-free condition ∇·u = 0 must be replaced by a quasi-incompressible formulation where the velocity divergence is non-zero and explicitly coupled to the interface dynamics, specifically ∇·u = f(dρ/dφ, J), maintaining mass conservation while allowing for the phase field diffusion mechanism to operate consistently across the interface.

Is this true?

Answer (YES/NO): YES